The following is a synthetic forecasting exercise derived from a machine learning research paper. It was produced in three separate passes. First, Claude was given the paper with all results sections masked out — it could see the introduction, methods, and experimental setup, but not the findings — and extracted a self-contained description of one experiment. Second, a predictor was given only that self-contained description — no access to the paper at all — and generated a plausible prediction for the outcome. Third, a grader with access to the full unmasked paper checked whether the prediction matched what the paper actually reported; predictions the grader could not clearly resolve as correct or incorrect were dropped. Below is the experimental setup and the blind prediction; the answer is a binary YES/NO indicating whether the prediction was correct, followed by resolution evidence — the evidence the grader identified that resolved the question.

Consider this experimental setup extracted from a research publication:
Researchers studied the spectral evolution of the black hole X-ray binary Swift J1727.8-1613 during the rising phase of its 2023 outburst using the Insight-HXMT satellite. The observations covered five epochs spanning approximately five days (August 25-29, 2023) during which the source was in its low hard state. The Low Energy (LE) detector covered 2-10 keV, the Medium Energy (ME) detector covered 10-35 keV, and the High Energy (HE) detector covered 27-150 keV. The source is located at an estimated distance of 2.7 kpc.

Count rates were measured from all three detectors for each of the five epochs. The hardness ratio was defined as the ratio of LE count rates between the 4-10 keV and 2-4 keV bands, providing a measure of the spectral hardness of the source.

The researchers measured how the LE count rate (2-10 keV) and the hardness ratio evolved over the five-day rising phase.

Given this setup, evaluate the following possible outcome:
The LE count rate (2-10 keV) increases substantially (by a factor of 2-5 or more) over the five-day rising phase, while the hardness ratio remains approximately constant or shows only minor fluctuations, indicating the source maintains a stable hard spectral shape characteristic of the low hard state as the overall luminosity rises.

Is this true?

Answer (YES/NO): NO